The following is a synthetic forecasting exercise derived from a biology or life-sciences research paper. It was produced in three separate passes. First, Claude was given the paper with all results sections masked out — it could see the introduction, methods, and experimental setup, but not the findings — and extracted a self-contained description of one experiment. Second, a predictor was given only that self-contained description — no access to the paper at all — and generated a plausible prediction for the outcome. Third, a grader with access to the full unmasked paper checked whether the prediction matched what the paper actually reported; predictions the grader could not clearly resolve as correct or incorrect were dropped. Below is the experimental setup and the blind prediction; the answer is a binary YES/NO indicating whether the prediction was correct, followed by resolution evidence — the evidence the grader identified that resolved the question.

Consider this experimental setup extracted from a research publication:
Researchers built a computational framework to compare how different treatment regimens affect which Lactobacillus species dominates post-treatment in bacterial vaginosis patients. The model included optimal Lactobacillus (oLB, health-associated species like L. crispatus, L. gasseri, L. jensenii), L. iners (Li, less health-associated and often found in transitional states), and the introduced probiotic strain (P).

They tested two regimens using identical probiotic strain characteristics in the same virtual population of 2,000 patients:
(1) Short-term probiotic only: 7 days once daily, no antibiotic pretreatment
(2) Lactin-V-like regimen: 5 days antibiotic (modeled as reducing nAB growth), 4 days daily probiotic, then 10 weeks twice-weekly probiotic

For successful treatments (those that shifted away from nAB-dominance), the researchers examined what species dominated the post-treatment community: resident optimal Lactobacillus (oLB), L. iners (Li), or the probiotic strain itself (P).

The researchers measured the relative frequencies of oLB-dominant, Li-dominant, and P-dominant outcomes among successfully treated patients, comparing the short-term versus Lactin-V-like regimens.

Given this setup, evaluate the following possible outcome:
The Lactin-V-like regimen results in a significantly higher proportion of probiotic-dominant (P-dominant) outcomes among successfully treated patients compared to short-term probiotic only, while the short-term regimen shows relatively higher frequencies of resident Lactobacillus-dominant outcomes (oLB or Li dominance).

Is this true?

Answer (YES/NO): NO